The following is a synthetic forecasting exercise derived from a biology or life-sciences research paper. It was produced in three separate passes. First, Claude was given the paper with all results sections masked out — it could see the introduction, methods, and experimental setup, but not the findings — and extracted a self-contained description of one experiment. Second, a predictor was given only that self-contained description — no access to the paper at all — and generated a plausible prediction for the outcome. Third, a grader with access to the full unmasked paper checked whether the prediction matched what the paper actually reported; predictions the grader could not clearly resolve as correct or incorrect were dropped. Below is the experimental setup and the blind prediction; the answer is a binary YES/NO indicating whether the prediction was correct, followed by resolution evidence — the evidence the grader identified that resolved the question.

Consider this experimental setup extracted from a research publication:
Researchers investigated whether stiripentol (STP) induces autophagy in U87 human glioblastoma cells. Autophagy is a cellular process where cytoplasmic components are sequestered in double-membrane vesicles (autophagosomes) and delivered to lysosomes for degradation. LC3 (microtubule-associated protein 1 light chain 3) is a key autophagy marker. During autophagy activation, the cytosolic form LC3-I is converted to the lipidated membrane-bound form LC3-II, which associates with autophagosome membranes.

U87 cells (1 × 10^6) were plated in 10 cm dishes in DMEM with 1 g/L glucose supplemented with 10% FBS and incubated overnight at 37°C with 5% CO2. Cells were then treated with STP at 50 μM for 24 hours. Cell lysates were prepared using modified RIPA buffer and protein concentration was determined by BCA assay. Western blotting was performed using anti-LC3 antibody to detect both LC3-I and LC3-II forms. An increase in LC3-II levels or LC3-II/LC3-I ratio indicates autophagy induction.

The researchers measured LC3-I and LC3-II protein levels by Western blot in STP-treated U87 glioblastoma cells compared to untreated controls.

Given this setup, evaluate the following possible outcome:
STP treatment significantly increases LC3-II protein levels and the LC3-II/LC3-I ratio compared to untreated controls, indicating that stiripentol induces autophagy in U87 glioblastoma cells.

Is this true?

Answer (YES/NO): NO